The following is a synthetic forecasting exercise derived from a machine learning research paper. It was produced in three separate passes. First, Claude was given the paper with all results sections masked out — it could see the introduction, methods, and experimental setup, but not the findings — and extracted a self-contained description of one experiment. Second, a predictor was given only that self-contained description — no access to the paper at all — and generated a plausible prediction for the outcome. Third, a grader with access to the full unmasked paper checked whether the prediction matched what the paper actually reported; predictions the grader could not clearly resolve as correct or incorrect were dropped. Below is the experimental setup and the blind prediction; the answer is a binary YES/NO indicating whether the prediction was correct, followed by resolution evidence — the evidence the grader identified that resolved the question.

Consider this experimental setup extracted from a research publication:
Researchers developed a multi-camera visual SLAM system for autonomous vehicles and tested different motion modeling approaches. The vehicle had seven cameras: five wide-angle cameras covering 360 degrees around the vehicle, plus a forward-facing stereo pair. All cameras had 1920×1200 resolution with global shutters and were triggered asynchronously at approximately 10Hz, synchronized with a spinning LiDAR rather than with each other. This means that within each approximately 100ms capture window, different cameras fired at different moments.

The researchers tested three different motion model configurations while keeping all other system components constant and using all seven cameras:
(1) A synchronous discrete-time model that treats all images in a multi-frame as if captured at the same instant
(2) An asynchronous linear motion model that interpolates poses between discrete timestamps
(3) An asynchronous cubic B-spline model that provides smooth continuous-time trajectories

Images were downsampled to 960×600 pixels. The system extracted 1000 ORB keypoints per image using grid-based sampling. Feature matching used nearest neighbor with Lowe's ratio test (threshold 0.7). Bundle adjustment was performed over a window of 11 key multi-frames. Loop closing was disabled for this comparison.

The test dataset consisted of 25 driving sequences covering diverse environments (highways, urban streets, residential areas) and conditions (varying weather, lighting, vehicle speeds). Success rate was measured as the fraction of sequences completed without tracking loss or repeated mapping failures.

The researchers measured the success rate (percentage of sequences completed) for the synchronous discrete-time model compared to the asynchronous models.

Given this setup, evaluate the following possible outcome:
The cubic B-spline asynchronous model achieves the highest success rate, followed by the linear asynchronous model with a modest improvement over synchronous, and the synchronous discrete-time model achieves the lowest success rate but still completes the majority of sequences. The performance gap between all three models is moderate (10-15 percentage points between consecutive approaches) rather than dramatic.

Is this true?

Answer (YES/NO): NO